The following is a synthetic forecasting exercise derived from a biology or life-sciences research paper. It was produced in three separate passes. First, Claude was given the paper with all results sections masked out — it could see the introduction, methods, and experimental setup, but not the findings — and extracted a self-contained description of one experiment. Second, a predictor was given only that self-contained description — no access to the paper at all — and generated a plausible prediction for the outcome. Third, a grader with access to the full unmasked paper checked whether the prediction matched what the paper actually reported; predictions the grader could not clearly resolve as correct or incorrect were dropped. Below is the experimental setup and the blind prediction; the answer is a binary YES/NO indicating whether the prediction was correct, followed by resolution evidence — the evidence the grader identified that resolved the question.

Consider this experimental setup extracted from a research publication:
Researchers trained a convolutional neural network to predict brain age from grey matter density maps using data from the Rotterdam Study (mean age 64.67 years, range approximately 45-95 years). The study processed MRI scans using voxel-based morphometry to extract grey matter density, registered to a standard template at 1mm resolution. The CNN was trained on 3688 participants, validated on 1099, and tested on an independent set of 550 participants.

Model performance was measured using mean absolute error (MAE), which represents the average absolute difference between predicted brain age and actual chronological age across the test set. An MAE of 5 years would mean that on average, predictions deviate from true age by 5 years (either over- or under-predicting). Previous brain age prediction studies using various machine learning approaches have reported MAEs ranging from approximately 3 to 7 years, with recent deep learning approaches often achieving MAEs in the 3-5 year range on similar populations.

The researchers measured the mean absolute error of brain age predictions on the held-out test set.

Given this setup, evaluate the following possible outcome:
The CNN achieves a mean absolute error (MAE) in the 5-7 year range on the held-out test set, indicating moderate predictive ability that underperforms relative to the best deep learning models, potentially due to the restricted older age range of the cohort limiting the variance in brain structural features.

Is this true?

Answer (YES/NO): NO